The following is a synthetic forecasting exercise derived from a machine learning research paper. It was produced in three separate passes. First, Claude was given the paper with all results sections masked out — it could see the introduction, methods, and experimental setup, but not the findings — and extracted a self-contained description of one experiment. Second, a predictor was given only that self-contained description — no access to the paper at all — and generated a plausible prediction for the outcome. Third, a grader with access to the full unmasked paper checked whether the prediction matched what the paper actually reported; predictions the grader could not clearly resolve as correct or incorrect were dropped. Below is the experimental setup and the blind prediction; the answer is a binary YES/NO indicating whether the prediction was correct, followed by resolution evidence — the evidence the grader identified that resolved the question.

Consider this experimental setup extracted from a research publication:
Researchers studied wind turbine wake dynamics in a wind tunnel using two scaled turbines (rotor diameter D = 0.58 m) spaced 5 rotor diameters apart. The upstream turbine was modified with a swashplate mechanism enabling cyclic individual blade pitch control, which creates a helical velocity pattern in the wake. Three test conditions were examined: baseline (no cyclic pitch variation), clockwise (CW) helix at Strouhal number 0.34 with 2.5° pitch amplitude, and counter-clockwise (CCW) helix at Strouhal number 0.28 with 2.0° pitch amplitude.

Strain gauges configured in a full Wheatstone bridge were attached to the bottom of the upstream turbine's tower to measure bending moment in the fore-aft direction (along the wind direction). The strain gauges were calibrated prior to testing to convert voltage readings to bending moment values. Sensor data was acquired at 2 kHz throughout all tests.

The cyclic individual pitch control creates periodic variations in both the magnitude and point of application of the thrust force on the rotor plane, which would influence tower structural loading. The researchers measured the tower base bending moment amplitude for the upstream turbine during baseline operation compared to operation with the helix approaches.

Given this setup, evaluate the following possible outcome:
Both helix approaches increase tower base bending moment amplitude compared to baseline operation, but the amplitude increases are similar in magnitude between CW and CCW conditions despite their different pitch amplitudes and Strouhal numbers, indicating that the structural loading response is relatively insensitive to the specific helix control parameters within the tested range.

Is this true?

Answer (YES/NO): NO